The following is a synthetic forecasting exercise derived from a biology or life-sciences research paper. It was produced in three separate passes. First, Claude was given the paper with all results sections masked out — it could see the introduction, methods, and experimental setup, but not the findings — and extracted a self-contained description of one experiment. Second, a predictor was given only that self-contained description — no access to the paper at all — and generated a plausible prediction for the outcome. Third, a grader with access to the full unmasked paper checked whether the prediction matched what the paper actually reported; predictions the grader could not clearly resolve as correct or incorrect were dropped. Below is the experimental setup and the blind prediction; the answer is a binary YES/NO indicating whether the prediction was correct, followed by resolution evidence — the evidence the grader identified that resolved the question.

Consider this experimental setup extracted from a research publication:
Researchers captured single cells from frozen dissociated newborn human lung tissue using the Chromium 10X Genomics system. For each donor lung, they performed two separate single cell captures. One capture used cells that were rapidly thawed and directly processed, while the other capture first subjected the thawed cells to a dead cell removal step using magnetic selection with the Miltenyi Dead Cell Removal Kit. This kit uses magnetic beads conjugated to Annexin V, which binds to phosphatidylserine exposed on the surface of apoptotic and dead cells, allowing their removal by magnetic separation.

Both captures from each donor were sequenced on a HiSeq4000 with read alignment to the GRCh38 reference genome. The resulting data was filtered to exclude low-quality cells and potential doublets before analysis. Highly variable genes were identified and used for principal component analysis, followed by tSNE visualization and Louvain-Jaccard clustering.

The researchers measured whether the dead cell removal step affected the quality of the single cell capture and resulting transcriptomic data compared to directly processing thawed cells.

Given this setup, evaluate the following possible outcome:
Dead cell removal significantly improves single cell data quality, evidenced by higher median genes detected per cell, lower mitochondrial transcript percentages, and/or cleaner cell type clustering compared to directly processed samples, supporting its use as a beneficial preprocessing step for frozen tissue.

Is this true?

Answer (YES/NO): NO